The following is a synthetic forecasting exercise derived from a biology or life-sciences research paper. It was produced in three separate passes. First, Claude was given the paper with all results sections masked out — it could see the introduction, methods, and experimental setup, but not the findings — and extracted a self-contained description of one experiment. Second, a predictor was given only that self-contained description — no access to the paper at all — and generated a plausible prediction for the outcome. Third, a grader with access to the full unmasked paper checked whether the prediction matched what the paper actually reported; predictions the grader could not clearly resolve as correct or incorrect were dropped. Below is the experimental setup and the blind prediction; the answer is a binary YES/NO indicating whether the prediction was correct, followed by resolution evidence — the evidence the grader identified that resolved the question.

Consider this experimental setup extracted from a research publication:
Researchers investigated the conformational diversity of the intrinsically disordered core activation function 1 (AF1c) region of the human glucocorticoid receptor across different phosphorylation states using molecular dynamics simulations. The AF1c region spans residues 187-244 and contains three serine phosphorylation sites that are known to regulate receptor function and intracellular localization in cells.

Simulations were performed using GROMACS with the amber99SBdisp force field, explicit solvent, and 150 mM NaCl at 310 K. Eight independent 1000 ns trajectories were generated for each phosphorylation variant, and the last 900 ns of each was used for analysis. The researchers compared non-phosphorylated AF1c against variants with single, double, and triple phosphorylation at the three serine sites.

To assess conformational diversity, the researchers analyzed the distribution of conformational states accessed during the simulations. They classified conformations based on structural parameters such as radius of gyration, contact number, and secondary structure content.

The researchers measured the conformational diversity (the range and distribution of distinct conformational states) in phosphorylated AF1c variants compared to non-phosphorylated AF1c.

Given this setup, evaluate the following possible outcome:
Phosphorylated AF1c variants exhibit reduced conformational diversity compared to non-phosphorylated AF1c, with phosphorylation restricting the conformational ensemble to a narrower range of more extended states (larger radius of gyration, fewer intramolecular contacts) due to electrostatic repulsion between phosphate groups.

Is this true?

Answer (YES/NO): NO